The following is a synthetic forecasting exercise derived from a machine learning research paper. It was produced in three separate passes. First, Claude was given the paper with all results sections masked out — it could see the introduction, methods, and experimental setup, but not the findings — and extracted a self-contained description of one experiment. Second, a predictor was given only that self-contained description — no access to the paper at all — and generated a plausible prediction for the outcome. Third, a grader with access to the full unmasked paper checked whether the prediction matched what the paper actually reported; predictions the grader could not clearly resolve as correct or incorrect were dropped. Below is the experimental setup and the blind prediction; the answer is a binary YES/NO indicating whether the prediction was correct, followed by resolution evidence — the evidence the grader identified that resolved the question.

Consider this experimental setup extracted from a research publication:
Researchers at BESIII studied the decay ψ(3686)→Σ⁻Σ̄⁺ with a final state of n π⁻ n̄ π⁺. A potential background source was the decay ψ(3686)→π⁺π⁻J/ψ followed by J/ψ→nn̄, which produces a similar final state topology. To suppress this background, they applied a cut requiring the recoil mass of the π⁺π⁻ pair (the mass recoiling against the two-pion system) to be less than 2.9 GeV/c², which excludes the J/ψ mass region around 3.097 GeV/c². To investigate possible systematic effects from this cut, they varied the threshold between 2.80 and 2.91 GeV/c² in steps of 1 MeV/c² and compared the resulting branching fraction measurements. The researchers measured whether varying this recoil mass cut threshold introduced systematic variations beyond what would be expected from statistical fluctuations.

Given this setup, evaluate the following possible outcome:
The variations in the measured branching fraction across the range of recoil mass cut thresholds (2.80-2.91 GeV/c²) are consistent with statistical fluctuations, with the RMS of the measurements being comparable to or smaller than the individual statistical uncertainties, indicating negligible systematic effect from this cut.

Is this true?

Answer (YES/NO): YES